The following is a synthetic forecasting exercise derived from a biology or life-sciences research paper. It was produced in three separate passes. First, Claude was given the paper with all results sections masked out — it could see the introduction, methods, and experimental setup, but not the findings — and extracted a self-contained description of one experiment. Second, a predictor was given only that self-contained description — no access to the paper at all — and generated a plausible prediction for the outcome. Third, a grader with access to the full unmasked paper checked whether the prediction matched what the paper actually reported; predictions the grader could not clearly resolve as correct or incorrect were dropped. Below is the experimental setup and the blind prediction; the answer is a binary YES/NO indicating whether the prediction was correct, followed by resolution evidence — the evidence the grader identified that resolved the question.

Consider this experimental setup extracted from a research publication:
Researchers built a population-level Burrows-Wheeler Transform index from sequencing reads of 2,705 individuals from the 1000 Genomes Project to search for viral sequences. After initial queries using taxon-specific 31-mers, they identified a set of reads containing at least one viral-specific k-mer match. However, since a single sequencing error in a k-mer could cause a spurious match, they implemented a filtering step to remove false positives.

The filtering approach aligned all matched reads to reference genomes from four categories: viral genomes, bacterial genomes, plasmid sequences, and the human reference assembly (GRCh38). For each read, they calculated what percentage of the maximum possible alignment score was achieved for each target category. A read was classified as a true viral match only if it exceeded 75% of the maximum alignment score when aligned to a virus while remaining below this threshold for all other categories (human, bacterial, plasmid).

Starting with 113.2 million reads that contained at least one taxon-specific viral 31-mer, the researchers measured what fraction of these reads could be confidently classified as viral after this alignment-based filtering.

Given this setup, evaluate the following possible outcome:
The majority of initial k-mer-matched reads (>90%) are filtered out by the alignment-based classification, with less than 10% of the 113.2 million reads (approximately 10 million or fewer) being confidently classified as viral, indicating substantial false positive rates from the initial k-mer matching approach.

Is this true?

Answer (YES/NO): NO